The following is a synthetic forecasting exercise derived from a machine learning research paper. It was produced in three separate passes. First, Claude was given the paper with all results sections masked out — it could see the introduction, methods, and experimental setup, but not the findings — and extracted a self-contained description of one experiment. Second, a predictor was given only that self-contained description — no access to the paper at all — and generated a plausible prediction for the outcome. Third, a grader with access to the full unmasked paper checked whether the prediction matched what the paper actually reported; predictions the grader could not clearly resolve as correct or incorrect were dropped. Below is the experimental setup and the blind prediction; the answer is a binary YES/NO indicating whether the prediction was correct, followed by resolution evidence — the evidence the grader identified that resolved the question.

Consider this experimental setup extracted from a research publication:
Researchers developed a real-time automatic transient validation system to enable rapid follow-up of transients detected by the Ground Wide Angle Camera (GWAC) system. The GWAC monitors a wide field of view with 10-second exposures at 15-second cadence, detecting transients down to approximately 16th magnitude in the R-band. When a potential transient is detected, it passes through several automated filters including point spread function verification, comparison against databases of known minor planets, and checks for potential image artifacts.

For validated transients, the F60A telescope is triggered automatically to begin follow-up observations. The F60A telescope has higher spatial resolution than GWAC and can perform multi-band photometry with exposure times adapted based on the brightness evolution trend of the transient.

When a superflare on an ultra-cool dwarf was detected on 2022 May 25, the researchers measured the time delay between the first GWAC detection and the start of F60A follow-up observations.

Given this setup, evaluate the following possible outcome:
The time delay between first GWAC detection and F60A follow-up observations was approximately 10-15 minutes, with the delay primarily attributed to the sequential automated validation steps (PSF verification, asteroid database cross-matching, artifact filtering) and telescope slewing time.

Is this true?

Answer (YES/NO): NO